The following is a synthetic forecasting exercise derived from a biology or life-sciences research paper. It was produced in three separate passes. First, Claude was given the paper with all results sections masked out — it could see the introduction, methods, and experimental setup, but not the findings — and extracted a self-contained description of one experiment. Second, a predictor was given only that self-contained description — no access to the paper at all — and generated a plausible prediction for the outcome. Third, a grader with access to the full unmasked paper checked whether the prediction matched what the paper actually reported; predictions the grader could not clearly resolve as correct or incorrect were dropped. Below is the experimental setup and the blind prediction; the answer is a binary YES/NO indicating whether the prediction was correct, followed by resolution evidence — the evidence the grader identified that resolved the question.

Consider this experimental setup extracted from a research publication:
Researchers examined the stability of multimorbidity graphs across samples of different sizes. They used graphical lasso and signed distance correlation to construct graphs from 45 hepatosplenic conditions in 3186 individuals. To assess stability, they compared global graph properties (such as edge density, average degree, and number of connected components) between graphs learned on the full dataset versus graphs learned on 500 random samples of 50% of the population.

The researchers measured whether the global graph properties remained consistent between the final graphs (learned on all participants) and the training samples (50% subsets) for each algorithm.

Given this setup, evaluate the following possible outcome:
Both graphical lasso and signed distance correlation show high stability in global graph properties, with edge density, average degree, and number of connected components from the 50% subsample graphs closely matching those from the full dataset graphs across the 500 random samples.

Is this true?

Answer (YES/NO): NO